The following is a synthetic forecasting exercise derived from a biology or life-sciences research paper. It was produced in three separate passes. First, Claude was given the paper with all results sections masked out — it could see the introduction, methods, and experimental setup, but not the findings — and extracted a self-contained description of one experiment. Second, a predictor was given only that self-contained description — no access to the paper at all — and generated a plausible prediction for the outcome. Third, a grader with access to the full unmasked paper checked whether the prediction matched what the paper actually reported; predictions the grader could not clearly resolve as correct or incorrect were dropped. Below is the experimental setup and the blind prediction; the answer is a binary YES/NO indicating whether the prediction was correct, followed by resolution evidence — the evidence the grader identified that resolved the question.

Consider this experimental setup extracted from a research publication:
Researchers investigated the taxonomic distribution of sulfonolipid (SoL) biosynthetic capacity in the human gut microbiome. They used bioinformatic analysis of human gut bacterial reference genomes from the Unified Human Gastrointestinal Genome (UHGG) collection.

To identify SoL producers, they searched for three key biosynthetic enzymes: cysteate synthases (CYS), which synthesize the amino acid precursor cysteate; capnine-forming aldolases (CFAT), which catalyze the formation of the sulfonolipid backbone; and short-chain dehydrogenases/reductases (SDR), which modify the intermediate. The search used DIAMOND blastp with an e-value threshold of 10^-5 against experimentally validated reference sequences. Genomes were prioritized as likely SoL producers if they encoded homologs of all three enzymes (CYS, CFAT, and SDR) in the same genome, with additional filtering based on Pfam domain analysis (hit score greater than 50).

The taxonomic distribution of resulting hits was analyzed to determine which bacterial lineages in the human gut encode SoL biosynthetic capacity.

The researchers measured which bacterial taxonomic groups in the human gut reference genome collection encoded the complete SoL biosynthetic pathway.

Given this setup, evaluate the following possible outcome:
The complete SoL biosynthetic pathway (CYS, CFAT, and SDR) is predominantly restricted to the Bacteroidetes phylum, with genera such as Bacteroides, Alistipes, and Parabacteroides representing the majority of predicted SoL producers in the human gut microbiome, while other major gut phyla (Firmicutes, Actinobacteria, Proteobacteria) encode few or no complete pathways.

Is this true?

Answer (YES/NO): NO